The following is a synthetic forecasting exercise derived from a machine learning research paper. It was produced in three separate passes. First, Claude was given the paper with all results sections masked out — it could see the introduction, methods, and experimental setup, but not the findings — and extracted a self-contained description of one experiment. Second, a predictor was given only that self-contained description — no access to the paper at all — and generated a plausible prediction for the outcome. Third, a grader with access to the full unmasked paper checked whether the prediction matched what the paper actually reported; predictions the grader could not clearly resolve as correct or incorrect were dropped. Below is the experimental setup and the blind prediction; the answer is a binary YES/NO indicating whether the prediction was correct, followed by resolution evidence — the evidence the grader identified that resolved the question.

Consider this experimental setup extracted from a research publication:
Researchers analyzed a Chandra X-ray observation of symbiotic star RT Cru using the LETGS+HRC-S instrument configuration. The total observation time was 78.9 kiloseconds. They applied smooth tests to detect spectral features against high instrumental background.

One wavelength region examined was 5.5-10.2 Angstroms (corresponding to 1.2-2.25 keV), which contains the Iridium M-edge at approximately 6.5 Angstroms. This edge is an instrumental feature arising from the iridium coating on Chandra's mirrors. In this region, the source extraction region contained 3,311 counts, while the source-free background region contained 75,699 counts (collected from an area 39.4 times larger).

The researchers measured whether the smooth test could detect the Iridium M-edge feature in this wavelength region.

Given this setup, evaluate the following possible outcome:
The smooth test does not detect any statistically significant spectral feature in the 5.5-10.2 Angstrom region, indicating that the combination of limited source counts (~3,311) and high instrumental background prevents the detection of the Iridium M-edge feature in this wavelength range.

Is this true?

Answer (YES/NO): NO